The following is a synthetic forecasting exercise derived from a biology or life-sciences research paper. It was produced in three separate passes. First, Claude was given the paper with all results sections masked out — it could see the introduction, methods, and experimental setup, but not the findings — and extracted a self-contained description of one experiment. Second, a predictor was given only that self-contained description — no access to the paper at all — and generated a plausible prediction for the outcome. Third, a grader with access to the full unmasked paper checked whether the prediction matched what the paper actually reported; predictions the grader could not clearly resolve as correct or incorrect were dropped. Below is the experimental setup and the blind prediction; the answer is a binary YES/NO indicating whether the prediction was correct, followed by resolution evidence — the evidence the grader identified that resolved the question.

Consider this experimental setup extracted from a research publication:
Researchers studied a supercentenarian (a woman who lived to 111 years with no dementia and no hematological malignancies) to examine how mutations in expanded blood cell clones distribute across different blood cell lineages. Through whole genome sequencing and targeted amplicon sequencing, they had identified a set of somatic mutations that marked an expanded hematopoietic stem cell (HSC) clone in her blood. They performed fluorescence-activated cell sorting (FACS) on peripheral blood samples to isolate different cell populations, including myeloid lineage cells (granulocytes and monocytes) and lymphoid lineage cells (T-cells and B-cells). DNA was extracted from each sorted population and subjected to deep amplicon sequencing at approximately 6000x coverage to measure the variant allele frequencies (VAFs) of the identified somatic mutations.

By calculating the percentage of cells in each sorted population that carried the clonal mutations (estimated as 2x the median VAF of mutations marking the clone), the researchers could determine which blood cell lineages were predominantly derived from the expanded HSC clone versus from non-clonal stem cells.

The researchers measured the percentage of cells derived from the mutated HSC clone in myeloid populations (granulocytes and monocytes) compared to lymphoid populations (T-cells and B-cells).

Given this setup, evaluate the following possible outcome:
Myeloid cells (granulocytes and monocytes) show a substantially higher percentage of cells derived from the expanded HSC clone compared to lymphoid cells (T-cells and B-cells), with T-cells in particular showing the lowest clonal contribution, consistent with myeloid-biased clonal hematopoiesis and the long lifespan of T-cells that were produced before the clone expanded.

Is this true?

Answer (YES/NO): NO